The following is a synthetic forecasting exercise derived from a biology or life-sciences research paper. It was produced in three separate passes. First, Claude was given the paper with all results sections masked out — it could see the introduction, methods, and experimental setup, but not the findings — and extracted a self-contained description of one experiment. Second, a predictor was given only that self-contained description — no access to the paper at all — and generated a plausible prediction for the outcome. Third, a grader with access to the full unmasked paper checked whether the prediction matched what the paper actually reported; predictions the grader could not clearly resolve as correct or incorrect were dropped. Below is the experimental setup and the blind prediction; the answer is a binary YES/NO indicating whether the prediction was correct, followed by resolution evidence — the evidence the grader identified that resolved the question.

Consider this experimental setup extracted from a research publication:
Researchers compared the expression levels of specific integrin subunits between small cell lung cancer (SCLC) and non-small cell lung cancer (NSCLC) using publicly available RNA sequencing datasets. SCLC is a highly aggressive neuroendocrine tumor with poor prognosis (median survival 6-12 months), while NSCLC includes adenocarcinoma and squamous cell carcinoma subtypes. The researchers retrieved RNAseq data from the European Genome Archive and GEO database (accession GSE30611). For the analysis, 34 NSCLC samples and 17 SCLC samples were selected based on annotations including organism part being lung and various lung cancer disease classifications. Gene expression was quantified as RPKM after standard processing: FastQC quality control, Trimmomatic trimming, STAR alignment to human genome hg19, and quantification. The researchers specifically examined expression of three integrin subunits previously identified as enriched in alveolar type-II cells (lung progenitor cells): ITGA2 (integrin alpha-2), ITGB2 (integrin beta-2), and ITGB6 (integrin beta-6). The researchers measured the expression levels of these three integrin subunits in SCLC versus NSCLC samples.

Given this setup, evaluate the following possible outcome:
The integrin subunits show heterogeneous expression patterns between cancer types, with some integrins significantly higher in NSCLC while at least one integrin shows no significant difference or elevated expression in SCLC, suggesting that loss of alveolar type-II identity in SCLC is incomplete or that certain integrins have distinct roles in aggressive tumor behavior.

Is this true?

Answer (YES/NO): YES